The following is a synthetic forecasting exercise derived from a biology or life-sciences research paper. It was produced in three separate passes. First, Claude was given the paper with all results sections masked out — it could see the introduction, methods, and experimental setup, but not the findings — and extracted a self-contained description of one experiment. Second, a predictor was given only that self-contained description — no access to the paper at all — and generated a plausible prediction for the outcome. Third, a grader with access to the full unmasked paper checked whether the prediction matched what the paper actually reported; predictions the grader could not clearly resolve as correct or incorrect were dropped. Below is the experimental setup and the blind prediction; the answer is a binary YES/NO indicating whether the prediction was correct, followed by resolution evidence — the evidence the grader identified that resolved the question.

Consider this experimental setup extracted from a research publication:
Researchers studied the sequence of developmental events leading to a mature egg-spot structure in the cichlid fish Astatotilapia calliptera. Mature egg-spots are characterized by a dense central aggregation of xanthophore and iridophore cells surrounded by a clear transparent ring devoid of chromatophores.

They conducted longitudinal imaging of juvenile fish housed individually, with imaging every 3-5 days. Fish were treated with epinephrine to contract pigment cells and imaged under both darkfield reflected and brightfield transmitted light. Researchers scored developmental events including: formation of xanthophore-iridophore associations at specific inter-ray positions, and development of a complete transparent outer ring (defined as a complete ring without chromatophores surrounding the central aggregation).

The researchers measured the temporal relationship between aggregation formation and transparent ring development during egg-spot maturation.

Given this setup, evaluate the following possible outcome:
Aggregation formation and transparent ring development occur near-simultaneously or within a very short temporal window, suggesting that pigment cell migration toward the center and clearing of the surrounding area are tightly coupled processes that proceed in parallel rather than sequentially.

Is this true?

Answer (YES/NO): NO